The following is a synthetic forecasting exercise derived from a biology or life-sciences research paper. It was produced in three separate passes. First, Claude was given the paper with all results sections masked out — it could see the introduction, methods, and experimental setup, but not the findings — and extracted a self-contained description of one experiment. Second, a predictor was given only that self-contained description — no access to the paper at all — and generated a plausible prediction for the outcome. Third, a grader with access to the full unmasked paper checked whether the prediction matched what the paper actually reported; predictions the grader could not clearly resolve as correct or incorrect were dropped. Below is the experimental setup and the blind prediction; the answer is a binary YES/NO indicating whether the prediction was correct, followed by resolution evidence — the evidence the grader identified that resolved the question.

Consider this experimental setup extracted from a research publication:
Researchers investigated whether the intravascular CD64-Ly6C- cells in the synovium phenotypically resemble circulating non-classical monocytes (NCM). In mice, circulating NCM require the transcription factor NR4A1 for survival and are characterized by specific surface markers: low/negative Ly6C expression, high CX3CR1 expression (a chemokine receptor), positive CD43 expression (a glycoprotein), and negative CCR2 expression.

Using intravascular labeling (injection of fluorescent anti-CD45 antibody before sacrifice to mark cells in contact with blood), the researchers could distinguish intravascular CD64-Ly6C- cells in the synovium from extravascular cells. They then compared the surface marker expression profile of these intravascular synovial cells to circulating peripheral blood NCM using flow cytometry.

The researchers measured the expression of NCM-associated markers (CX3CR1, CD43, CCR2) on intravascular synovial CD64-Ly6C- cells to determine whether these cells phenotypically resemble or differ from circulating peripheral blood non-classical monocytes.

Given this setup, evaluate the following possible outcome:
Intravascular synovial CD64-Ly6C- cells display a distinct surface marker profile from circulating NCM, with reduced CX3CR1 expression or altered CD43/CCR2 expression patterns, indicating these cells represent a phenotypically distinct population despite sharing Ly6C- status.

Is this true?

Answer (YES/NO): NO